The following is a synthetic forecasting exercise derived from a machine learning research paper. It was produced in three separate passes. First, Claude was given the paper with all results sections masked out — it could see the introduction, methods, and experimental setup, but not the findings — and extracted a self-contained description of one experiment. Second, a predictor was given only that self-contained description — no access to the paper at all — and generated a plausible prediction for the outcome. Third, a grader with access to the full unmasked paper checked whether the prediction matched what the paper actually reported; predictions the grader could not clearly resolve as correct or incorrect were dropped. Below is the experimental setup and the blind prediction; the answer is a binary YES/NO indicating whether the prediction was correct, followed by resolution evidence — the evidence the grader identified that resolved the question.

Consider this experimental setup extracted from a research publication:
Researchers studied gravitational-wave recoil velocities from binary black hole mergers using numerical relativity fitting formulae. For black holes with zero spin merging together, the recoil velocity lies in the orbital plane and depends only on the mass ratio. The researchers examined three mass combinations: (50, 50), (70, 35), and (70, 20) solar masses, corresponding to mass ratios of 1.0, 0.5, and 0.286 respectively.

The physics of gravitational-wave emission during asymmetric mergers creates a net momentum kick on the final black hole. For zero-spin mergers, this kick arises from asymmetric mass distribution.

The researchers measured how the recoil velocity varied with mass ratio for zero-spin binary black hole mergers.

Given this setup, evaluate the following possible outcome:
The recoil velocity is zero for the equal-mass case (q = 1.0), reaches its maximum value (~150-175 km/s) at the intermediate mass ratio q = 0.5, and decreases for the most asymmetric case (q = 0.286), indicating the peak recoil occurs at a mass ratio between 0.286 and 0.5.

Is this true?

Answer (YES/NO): NO